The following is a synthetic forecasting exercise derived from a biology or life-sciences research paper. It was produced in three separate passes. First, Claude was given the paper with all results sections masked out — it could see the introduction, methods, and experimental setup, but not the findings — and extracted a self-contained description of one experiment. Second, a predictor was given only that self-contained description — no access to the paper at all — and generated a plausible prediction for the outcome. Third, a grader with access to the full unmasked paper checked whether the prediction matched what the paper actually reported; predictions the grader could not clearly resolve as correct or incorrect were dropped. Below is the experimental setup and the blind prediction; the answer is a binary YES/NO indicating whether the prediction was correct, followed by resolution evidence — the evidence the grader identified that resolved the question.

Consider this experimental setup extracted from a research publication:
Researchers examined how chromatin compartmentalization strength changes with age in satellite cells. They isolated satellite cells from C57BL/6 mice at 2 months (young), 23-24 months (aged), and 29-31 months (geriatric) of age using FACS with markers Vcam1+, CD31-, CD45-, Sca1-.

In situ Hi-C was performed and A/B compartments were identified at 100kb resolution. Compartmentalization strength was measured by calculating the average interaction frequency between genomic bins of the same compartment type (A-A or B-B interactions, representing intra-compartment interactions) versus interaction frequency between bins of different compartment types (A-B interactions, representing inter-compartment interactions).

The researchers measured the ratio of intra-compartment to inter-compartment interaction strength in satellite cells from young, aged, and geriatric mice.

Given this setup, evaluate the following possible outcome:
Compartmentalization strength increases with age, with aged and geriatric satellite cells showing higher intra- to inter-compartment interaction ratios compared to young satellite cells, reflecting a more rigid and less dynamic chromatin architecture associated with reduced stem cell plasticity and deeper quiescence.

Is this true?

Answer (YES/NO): NO